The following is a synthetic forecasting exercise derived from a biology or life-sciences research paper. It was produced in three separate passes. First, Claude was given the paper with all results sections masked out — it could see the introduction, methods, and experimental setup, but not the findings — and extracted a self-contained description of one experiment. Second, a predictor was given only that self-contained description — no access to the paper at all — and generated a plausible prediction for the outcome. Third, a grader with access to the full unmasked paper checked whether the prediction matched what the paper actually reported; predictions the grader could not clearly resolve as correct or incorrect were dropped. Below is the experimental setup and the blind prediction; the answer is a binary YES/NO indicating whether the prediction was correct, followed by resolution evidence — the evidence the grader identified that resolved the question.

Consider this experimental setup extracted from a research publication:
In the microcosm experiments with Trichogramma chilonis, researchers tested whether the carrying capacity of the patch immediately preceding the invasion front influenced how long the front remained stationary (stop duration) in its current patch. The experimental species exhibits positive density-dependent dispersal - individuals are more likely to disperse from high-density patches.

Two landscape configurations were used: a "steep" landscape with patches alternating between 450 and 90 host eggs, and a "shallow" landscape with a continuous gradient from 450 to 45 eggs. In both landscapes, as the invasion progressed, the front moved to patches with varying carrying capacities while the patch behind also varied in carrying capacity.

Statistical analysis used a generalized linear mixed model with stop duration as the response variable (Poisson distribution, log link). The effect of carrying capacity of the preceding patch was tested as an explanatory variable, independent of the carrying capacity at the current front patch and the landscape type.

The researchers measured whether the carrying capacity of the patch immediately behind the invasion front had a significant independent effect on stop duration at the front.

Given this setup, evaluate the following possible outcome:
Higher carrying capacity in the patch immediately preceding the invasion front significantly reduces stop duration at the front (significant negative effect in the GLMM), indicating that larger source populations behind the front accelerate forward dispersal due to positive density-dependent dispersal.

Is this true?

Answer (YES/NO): YES